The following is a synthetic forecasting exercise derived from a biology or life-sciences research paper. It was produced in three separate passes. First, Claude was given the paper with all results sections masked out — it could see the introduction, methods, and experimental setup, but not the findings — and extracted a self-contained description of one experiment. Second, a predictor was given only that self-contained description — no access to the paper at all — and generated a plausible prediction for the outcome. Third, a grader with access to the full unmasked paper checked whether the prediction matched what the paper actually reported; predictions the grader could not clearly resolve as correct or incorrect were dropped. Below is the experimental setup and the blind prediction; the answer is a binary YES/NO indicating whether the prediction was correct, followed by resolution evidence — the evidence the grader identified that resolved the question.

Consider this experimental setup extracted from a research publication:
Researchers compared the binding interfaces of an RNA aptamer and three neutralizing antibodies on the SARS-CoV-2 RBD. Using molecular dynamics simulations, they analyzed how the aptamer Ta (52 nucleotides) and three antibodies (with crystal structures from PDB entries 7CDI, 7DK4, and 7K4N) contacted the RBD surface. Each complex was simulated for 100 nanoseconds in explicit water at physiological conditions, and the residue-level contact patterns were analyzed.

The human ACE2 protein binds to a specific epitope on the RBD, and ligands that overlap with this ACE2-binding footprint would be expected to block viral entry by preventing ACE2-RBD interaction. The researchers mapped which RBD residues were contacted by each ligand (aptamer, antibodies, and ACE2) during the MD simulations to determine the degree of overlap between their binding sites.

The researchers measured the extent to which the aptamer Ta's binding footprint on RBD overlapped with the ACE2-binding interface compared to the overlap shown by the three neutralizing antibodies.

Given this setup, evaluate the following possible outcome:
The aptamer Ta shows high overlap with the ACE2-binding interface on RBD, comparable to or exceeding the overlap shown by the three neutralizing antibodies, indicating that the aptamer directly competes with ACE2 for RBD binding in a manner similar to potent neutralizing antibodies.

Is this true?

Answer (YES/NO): YES